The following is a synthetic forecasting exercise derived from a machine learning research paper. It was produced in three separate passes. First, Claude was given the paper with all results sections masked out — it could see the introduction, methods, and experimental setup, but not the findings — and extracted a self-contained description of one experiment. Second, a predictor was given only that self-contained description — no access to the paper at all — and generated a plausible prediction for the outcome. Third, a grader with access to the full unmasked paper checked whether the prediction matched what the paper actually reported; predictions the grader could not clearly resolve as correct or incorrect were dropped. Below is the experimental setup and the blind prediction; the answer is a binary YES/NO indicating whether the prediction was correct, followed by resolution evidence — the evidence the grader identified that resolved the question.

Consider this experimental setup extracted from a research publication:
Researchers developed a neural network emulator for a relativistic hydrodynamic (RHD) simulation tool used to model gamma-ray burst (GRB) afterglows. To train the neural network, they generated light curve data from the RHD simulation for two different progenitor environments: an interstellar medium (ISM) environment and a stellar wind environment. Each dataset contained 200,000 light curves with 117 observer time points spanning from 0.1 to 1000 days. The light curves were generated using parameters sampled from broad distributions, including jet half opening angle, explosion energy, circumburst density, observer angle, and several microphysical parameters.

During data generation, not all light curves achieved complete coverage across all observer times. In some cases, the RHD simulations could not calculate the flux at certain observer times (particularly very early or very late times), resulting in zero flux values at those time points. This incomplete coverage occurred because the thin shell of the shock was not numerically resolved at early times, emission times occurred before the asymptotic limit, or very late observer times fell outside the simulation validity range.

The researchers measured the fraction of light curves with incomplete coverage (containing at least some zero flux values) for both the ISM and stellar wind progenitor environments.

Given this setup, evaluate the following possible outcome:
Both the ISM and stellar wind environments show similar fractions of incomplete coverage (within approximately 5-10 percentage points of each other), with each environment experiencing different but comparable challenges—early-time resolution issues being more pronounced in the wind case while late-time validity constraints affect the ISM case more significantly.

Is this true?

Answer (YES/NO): NO